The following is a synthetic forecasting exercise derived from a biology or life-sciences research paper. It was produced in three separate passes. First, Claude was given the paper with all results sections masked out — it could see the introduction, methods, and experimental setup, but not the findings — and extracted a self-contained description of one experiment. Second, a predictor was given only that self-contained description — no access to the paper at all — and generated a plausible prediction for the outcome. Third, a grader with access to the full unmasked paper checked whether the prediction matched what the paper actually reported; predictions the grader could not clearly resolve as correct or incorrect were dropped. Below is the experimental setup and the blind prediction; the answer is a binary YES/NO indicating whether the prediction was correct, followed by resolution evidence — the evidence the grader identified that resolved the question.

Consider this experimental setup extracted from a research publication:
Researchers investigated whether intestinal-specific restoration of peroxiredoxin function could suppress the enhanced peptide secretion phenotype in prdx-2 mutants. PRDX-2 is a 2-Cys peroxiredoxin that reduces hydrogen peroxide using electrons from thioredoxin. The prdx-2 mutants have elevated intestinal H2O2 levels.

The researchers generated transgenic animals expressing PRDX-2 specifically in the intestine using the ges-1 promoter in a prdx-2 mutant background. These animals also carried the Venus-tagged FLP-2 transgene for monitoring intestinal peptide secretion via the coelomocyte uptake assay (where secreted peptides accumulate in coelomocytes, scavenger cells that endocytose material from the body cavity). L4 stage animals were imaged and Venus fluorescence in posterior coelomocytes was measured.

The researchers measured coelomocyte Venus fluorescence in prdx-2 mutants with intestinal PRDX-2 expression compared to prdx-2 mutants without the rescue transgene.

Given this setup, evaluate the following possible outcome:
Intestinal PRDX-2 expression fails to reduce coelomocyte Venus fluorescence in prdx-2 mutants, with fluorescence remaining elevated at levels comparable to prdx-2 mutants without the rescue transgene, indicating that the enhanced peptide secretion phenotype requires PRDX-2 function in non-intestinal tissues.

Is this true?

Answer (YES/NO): NO